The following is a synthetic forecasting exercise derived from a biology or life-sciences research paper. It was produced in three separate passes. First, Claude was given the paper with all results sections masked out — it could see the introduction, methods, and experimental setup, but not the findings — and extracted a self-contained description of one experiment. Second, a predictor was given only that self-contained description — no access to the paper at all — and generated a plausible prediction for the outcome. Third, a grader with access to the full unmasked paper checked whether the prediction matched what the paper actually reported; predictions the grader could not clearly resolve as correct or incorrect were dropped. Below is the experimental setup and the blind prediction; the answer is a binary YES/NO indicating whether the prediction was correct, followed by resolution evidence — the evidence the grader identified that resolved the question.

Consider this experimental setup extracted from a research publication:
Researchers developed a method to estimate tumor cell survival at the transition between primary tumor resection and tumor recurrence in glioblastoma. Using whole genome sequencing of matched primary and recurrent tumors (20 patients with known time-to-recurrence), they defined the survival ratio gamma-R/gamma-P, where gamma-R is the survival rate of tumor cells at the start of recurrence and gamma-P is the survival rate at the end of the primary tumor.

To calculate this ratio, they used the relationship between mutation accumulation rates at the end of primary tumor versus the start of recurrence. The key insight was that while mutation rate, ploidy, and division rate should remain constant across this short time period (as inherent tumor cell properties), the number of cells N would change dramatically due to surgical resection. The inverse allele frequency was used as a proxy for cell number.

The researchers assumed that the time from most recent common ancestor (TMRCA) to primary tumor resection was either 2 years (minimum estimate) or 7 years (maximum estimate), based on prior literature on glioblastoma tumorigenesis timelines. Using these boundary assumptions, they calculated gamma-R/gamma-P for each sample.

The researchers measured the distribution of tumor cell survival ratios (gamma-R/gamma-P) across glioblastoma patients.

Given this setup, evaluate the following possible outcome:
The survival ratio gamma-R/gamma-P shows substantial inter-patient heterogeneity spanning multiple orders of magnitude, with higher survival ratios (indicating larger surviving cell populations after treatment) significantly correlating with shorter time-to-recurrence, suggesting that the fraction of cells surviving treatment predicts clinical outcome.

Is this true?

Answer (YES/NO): YES